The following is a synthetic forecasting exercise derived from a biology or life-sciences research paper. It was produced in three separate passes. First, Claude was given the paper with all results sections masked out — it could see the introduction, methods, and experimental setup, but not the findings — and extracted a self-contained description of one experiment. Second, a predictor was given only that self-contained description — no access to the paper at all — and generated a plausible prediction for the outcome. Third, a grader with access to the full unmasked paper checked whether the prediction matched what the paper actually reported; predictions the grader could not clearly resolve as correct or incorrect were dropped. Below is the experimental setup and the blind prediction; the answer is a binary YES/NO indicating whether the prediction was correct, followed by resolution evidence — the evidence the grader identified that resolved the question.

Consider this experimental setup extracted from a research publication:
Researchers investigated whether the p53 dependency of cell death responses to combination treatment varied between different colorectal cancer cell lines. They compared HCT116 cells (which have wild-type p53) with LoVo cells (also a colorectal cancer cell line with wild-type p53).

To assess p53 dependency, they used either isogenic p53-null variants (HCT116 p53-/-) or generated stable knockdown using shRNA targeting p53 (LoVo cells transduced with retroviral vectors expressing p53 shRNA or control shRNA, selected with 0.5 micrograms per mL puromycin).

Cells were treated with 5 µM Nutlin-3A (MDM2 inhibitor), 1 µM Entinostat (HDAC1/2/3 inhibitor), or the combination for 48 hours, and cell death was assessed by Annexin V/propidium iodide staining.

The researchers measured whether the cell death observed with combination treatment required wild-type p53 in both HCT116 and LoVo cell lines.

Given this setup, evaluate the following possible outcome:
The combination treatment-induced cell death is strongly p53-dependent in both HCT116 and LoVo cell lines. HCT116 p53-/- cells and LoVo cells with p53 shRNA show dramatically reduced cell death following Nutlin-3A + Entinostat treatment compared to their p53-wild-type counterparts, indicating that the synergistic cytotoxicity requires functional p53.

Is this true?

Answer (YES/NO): YES